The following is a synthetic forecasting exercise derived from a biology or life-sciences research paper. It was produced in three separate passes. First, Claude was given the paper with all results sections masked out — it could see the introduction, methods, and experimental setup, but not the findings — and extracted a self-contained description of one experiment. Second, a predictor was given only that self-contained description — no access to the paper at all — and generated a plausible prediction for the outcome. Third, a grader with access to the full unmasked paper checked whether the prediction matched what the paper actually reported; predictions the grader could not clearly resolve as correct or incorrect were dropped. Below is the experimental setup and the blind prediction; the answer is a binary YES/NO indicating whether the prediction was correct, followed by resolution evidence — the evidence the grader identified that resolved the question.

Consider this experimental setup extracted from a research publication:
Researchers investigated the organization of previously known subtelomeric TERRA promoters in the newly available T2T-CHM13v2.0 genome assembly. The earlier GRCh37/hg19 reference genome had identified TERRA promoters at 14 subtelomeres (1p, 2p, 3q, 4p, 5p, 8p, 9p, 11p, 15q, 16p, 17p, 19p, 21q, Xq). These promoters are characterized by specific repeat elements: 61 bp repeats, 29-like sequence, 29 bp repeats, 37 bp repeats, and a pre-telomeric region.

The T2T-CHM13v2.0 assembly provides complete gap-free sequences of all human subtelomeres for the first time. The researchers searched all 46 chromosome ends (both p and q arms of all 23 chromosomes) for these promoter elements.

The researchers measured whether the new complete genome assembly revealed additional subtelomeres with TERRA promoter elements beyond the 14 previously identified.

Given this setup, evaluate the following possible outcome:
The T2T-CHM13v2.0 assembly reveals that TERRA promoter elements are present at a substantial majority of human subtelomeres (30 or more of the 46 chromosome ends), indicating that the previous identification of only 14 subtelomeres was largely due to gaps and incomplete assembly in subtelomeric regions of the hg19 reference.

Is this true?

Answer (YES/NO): YES